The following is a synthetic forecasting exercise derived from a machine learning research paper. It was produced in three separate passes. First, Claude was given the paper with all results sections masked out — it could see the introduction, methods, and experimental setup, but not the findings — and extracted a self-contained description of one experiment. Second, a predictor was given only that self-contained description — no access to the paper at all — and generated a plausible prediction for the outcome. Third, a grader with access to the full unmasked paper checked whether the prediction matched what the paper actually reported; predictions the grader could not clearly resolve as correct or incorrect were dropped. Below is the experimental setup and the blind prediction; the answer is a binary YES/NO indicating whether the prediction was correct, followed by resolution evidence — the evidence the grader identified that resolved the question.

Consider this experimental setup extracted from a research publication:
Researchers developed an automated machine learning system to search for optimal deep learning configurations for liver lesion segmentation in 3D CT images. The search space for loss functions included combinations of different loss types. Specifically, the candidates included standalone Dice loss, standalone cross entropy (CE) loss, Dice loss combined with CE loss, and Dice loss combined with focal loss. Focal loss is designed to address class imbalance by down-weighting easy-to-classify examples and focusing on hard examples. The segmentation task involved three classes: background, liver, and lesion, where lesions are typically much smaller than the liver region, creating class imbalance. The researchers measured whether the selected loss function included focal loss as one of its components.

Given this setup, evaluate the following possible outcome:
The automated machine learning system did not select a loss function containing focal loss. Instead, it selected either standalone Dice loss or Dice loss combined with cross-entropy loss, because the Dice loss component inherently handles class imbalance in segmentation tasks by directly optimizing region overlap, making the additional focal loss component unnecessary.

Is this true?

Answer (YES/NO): YES